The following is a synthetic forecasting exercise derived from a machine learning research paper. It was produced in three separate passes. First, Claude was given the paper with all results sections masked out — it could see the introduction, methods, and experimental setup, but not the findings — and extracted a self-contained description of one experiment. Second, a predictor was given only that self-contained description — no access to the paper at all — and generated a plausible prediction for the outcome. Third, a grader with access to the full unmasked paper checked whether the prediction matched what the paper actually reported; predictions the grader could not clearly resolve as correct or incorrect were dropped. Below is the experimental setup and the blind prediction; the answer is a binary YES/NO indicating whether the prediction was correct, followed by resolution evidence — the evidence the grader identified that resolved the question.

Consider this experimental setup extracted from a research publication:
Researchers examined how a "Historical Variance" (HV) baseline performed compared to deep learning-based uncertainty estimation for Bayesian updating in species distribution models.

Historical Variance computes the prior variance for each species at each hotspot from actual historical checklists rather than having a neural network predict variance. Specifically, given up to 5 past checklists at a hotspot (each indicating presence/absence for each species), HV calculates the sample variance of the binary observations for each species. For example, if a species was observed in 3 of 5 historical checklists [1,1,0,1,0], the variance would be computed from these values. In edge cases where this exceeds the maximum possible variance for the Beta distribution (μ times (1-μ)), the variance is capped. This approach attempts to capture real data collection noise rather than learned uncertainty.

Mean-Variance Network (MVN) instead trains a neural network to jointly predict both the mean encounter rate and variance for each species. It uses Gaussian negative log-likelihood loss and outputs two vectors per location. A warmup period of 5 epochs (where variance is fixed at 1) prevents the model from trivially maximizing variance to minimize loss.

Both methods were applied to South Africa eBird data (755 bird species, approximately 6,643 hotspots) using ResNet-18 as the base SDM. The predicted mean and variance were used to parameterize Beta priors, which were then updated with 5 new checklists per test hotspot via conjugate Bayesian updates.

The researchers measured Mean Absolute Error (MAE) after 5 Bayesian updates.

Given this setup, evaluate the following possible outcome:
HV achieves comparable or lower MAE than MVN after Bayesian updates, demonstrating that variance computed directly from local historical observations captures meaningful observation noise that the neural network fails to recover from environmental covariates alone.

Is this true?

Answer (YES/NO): NO